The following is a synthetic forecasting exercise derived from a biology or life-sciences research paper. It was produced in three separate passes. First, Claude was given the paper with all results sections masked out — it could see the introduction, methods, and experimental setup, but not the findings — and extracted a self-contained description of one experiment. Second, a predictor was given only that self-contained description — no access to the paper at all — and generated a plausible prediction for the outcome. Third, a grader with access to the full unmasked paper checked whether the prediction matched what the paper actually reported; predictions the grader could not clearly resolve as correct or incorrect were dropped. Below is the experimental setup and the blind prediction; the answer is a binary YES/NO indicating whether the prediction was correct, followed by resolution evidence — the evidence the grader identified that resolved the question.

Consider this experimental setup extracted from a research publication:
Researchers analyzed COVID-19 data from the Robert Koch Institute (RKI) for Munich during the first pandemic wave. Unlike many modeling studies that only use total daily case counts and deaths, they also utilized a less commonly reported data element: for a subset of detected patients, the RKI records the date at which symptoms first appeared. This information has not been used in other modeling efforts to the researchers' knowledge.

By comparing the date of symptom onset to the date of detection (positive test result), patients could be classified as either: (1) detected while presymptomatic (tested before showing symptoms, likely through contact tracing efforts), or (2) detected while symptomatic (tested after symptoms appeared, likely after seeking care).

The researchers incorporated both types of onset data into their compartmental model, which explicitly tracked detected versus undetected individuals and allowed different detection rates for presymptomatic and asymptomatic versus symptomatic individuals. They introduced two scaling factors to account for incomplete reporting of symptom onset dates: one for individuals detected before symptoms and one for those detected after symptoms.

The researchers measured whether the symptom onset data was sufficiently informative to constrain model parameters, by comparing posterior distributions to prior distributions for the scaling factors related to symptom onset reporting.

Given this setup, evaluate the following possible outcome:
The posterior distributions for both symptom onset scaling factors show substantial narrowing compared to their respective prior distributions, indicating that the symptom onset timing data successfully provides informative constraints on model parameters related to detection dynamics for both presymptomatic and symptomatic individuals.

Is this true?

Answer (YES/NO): NO